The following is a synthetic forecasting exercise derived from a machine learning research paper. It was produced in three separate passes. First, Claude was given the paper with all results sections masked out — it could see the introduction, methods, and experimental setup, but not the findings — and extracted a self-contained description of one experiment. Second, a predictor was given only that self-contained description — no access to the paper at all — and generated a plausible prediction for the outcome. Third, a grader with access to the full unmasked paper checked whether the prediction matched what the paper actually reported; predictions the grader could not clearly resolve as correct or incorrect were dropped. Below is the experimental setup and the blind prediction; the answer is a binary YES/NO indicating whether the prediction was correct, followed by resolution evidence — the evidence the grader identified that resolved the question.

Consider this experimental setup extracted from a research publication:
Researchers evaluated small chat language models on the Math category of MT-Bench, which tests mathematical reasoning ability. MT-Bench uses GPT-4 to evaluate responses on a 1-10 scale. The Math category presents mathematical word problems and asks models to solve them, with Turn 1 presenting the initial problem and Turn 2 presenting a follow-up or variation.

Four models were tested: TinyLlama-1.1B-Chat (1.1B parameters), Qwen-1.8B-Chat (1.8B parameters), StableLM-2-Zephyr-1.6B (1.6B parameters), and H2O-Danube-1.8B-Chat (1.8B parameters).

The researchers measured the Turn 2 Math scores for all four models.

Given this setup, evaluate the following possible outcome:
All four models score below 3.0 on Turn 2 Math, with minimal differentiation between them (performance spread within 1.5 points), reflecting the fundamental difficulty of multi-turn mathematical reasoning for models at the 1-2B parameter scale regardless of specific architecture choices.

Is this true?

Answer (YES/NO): YES